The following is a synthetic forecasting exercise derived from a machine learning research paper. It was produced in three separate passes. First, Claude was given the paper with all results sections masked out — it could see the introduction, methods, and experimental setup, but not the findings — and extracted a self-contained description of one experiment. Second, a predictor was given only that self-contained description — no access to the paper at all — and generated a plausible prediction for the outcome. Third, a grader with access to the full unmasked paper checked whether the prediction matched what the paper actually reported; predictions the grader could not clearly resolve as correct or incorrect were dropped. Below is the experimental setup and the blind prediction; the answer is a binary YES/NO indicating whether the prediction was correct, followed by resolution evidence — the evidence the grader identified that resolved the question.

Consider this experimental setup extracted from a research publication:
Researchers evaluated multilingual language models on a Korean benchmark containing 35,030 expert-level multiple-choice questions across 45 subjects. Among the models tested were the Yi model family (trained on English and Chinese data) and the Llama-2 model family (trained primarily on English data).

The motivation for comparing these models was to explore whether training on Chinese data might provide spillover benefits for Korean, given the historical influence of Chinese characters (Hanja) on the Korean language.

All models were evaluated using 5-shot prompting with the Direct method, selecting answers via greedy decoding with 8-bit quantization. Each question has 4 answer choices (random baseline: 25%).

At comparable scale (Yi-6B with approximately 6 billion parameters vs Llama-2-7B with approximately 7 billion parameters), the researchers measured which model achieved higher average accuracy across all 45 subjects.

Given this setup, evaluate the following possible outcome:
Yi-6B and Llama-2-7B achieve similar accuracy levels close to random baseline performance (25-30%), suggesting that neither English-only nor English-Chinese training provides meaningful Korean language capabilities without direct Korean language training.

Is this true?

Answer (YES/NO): NO